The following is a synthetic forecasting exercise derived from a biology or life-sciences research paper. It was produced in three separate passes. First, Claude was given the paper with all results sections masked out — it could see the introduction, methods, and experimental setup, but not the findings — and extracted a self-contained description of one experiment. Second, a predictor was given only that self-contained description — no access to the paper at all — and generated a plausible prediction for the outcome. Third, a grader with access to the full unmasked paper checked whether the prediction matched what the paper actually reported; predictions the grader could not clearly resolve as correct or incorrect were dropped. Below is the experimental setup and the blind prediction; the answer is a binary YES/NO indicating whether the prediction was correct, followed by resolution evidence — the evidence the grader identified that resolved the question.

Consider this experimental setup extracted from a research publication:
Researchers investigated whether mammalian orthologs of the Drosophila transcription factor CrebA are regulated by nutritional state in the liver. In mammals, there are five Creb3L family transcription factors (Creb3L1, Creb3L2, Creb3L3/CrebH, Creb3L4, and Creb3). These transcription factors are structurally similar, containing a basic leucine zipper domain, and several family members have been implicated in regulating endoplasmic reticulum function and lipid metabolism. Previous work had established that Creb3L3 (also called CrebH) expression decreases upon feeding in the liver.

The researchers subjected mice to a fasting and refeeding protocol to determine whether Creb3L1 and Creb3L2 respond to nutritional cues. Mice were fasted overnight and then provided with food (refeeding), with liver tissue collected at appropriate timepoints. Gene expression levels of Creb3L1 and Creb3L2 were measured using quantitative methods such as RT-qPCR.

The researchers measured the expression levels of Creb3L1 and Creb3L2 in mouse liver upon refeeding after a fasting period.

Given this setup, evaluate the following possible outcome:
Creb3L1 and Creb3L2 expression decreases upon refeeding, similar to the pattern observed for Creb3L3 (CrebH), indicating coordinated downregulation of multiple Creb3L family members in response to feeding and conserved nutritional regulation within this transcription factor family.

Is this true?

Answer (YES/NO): NO